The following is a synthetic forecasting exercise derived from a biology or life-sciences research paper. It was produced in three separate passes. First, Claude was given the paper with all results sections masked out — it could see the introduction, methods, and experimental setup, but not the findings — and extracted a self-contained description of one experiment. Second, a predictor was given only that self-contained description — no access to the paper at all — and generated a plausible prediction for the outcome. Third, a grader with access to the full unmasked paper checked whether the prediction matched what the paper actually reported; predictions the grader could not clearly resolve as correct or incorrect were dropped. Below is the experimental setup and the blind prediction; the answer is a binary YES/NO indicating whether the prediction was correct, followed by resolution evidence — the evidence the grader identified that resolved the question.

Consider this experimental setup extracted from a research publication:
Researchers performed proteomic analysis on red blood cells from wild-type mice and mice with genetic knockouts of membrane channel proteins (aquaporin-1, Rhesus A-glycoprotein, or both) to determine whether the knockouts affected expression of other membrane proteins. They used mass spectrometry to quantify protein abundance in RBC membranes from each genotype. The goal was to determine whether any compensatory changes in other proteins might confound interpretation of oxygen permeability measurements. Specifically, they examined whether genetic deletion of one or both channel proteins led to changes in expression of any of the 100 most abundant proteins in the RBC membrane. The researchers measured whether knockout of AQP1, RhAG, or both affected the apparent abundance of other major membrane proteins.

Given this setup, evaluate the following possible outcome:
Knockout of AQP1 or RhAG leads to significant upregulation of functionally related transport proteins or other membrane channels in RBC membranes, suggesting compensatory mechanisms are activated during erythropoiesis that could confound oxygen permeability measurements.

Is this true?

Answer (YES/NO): NO